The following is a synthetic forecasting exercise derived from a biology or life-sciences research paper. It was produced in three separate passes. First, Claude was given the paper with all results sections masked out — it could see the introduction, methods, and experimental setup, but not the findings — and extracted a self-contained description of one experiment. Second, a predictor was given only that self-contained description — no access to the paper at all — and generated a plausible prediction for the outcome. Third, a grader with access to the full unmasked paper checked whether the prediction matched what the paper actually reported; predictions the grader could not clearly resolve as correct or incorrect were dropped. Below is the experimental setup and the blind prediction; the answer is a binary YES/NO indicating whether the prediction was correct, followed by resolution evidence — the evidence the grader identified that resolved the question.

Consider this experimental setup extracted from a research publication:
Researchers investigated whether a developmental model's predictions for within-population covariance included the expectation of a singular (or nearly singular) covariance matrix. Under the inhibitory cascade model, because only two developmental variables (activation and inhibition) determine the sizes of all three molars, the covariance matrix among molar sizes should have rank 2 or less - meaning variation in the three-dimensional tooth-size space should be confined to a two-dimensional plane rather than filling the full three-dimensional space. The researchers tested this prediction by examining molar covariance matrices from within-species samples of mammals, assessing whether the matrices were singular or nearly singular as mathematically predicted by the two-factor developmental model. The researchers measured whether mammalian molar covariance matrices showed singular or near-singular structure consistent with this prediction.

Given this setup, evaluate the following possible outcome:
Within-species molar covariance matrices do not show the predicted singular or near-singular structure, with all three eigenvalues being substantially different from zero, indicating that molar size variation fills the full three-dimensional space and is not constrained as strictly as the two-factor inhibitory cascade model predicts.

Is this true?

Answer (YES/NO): YES